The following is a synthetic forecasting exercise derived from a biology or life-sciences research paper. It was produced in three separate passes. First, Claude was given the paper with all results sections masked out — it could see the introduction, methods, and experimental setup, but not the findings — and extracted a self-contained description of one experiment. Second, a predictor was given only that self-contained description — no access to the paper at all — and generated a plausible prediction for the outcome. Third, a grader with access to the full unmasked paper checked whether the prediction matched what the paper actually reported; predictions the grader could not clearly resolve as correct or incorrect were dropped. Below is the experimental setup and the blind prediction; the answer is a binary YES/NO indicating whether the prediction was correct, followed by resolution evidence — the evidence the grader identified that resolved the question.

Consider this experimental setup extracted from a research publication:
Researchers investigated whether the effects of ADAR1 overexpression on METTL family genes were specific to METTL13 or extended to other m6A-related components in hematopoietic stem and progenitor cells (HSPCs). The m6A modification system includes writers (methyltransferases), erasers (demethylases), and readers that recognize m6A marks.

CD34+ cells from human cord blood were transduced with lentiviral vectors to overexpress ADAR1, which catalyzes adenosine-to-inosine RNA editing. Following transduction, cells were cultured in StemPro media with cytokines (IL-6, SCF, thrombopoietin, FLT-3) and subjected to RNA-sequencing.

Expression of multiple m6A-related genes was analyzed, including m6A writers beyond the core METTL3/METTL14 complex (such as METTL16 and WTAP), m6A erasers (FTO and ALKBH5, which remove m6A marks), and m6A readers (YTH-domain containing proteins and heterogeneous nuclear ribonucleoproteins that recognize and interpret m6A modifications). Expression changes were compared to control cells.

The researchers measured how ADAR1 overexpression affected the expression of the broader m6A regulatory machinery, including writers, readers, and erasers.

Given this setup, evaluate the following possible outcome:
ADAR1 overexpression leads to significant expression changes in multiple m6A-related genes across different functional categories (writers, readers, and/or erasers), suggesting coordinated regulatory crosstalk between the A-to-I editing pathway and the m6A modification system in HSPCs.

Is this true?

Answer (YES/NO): YES